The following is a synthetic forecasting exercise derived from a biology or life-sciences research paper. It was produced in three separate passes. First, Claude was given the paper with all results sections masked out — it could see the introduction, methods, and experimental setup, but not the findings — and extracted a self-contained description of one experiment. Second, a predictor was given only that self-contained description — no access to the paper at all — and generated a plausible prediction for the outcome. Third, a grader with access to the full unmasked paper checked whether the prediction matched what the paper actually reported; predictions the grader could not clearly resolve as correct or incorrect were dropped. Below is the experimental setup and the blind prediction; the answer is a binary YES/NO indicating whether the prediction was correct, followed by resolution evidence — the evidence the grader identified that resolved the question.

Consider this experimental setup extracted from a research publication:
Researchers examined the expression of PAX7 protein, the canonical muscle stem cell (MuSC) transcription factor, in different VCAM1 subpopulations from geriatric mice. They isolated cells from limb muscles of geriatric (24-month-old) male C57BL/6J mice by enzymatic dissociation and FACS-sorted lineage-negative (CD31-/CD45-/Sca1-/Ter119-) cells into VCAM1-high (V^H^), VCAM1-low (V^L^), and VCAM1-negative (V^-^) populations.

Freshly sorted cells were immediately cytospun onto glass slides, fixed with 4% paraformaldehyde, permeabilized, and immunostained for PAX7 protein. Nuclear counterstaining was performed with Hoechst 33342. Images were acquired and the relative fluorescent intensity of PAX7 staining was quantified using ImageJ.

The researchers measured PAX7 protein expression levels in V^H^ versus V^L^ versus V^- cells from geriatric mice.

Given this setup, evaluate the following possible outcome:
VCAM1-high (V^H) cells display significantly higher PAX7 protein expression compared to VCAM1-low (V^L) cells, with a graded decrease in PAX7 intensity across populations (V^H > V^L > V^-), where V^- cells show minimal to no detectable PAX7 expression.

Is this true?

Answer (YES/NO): NO